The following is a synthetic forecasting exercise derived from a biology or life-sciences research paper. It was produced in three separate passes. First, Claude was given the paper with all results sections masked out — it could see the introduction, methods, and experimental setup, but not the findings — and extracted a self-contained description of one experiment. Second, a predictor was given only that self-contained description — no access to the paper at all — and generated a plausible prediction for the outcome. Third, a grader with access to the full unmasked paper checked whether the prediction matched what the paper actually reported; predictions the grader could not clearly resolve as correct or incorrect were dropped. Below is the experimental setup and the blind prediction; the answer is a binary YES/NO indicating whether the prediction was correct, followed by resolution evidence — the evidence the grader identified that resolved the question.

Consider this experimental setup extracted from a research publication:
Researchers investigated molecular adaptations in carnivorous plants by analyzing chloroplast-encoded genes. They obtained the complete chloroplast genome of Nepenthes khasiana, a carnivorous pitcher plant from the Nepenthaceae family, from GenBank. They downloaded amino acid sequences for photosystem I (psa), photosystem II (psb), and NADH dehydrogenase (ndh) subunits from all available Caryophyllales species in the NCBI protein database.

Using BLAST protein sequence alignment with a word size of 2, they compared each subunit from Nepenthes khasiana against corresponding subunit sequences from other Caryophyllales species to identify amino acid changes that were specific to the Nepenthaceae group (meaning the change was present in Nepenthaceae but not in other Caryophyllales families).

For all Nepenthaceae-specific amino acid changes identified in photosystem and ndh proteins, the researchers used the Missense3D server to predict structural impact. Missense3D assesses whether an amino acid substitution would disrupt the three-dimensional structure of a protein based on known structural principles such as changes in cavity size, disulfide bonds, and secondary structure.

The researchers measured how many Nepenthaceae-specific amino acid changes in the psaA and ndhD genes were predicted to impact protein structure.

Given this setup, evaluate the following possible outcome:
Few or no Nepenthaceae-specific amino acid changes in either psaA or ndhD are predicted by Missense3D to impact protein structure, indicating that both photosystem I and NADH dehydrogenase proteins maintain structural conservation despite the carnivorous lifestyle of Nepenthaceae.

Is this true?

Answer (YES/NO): NO